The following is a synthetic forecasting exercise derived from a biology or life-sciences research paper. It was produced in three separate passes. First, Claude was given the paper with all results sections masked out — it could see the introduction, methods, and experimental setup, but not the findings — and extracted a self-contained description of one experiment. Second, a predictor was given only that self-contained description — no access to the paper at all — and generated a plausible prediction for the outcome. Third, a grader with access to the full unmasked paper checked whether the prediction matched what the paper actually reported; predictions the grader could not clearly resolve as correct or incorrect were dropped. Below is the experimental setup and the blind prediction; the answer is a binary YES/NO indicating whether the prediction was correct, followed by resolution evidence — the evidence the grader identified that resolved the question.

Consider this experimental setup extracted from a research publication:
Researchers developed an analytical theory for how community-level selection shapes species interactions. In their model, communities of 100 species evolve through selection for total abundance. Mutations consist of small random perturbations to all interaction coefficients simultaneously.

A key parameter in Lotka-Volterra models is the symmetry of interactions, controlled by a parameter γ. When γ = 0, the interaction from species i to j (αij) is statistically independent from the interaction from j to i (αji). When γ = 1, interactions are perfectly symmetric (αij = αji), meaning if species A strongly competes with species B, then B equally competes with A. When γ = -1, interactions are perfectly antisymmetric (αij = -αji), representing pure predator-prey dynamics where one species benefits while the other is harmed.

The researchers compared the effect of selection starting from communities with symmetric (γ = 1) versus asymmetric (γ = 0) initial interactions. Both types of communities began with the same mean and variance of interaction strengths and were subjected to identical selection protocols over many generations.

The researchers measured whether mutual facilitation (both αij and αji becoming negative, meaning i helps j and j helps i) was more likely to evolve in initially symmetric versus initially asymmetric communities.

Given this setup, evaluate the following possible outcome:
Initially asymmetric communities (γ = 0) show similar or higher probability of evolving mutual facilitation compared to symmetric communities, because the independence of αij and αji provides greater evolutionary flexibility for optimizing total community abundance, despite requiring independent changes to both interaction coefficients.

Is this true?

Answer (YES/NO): NO